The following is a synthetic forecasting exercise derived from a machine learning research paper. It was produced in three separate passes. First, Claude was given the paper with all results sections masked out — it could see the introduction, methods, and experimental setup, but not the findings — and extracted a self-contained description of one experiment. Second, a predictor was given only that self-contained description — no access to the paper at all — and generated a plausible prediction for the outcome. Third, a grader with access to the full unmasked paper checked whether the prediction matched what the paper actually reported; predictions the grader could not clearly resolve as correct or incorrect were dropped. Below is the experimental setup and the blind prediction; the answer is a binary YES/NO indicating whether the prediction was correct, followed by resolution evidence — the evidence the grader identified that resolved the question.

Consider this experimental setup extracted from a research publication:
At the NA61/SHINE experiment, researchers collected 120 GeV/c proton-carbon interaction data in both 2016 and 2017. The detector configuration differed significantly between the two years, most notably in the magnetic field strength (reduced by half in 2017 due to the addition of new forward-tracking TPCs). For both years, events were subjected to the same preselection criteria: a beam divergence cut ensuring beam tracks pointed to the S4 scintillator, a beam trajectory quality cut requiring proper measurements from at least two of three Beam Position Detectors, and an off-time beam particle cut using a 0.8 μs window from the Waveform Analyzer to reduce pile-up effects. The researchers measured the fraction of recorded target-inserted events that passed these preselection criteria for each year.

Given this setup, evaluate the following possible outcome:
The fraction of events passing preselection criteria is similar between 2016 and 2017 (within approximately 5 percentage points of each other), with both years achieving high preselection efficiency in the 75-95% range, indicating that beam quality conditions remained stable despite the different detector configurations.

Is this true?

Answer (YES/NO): NO